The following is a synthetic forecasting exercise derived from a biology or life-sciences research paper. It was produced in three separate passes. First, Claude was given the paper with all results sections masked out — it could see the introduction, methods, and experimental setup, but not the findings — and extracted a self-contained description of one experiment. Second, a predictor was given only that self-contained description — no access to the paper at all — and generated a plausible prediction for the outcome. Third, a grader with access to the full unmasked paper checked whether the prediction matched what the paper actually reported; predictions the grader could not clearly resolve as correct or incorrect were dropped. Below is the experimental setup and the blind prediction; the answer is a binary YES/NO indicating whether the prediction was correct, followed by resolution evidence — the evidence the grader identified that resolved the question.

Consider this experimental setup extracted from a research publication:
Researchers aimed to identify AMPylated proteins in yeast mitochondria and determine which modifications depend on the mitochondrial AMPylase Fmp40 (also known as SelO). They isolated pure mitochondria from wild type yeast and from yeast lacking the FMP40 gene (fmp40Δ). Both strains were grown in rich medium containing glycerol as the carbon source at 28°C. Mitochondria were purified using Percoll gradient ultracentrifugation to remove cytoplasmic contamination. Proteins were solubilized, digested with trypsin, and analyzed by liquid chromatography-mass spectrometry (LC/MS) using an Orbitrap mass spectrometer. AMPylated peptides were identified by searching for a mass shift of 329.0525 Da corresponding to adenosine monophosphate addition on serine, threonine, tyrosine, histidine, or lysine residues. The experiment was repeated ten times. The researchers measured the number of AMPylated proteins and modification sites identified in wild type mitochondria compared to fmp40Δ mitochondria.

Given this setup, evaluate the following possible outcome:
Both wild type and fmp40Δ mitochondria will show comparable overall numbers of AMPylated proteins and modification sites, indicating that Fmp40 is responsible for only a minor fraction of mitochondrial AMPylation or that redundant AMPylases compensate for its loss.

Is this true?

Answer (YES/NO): NO